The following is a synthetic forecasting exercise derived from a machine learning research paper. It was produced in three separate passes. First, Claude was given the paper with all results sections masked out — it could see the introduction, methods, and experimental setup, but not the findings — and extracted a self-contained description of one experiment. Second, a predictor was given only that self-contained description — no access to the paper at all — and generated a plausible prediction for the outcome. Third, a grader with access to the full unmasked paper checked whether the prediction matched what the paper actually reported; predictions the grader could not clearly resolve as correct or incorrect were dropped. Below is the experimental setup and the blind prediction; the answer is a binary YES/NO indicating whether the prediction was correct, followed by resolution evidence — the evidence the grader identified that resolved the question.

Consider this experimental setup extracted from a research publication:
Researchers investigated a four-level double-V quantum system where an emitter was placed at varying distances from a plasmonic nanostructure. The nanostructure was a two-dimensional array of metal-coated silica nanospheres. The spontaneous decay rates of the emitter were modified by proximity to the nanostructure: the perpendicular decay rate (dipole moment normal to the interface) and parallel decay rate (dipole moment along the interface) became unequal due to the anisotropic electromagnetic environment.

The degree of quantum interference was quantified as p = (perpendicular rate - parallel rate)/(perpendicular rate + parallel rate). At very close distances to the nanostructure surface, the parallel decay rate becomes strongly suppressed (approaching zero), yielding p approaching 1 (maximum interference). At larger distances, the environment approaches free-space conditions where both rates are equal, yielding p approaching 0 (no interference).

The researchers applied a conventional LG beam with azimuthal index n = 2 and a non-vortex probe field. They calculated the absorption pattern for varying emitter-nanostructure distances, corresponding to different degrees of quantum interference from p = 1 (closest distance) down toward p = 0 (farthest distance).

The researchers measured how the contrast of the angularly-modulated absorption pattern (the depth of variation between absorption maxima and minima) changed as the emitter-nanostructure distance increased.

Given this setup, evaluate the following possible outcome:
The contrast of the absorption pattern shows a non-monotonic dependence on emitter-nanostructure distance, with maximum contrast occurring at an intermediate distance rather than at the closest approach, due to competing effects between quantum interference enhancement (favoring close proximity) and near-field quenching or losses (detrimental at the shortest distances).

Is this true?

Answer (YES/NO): NO